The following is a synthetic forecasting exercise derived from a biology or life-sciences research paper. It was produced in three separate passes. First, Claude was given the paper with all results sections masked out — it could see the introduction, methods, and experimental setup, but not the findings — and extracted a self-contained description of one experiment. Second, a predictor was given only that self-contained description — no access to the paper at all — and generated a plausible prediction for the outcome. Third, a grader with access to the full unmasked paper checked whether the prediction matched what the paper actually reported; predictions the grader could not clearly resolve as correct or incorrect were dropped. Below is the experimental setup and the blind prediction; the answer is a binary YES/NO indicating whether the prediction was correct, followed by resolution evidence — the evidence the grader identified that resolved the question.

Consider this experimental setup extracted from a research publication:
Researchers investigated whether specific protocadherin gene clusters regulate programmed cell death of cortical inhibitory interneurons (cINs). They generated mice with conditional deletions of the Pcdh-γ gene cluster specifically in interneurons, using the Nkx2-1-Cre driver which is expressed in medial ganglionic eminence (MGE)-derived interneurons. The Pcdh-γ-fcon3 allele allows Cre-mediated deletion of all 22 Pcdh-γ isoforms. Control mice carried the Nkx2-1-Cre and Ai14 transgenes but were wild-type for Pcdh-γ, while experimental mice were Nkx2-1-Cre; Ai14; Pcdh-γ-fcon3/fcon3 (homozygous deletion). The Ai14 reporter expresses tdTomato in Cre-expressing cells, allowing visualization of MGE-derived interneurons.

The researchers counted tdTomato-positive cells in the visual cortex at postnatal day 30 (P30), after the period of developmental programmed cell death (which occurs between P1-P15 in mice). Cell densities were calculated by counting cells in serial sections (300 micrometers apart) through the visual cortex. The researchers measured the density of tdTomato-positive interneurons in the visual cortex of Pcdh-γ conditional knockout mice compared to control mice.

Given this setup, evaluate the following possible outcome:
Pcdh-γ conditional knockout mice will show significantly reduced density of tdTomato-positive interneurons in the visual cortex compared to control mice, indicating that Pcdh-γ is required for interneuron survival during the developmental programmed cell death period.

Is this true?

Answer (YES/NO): YES